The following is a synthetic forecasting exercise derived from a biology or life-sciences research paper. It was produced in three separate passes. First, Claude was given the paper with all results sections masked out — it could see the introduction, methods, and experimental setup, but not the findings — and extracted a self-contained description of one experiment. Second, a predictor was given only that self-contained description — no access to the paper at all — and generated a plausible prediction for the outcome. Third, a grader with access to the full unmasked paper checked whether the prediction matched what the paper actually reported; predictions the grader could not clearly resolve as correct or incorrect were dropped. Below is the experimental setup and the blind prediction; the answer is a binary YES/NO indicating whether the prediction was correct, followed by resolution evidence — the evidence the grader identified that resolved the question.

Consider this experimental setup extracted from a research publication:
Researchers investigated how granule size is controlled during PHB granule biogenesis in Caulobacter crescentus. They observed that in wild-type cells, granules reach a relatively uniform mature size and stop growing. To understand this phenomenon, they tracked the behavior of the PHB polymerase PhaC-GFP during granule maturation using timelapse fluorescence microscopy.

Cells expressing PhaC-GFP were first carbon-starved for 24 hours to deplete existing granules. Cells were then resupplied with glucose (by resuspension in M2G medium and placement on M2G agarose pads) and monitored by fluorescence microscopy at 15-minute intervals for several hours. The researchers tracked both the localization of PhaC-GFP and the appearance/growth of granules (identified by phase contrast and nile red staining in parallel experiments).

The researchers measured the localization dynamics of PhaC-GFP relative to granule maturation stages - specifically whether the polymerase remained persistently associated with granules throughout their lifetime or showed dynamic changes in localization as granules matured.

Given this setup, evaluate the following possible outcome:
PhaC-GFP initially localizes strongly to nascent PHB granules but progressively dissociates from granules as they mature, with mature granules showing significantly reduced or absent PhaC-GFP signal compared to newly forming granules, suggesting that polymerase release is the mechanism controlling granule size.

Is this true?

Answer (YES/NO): YES